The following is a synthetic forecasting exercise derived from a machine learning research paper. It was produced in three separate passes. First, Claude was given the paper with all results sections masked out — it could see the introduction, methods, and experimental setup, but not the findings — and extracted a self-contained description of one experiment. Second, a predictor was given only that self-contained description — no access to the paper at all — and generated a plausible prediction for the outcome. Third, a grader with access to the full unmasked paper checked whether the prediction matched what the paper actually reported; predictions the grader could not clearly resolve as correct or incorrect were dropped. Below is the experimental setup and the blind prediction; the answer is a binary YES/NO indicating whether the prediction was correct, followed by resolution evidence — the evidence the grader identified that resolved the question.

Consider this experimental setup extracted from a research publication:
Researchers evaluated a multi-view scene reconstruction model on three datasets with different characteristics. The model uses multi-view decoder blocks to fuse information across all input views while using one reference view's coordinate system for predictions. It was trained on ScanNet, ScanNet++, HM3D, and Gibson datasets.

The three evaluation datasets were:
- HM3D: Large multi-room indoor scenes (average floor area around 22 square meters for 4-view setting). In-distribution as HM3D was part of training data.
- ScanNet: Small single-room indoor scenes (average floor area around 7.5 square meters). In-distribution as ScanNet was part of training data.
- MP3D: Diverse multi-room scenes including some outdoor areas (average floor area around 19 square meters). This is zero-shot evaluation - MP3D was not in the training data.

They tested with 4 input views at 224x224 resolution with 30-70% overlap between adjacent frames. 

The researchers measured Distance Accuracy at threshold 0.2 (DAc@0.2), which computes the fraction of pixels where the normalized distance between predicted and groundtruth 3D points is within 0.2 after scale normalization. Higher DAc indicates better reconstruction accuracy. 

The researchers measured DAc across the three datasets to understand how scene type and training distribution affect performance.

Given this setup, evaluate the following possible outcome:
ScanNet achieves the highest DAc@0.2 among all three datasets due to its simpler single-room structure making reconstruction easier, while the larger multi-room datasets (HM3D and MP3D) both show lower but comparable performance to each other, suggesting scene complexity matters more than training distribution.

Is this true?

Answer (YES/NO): NO